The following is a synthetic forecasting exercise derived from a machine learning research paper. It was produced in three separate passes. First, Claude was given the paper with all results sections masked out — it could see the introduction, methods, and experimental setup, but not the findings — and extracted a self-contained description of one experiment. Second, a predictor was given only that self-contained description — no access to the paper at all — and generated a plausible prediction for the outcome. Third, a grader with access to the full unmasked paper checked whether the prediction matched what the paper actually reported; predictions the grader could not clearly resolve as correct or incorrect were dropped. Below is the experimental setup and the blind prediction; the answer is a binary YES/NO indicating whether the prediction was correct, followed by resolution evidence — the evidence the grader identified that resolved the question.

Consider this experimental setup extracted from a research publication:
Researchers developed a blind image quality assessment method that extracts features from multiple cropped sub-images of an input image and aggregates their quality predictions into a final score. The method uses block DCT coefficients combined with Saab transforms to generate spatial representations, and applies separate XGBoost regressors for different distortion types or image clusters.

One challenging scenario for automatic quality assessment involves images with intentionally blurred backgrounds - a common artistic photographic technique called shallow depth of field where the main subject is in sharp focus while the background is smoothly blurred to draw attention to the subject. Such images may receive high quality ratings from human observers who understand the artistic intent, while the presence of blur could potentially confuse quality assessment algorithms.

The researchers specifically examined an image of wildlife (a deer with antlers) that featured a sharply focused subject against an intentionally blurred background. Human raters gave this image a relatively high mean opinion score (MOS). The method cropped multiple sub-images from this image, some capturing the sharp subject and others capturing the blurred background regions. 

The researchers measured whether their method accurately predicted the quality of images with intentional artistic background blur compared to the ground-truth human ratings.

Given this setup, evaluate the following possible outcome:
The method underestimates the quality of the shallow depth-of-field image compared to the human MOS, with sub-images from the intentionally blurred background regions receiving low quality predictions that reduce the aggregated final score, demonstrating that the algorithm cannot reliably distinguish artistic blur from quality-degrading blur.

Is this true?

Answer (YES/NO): YES